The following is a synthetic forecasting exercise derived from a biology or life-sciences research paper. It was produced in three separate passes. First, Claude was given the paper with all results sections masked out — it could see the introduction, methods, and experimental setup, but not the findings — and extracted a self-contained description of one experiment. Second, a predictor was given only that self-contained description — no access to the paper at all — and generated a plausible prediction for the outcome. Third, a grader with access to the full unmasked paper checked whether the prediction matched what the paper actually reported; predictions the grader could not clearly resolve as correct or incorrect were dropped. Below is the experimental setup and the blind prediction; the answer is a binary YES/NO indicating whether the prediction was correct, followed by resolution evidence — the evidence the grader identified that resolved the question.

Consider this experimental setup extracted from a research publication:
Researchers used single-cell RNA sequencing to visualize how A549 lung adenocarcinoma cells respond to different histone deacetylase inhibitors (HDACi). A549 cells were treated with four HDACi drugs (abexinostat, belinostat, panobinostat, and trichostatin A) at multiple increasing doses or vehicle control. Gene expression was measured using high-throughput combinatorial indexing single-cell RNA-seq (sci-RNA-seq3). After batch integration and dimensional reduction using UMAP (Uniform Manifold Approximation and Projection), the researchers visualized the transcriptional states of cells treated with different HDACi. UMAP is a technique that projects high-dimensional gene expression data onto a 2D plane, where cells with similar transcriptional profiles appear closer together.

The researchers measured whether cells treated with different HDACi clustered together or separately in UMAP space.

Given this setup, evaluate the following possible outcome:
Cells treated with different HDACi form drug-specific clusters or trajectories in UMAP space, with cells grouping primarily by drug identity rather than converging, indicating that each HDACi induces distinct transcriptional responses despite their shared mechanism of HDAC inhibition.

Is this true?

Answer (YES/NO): YES